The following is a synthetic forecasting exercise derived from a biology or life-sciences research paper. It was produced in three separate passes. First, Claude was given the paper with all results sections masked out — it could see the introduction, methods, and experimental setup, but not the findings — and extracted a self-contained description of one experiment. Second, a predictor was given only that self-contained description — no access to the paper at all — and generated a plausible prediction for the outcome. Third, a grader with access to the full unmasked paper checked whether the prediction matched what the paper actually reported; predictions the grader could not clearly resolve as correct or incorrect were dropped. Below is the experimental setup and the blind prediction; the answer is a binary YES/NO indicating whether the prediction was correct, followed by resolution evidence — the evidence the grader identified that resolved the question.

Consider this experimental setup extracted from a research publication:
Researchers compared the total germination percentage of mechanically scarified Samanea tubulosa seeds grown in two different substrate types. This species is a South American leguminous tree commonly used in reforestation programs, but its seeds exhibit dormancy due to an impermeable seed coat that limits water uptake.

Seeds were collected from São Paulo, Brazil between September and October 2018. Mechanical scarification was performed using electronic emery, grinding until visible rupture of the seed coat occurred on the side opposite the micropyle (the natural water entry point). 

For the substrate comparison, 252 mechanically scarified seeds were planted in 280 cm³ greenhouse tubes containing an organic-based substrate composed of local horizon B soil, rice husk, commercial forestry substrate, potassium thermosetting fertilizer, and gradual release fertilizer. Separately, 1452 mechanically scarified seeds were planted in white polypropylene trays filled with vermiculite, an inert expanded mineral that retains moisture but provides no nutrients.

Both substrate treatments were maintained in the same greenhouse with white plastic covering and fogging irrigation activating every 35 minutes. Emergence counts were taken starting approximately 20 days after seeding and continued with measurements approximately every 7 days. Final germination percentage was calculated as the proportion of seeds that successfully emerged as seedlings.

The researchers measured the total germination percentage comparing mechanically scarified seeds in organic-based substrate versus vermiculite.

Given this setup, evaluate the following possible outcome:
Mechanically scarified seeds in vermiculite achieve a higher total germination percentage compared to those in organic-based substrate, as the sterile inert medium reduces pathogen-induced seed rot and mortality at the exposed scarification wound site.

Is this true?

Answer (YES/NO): YES